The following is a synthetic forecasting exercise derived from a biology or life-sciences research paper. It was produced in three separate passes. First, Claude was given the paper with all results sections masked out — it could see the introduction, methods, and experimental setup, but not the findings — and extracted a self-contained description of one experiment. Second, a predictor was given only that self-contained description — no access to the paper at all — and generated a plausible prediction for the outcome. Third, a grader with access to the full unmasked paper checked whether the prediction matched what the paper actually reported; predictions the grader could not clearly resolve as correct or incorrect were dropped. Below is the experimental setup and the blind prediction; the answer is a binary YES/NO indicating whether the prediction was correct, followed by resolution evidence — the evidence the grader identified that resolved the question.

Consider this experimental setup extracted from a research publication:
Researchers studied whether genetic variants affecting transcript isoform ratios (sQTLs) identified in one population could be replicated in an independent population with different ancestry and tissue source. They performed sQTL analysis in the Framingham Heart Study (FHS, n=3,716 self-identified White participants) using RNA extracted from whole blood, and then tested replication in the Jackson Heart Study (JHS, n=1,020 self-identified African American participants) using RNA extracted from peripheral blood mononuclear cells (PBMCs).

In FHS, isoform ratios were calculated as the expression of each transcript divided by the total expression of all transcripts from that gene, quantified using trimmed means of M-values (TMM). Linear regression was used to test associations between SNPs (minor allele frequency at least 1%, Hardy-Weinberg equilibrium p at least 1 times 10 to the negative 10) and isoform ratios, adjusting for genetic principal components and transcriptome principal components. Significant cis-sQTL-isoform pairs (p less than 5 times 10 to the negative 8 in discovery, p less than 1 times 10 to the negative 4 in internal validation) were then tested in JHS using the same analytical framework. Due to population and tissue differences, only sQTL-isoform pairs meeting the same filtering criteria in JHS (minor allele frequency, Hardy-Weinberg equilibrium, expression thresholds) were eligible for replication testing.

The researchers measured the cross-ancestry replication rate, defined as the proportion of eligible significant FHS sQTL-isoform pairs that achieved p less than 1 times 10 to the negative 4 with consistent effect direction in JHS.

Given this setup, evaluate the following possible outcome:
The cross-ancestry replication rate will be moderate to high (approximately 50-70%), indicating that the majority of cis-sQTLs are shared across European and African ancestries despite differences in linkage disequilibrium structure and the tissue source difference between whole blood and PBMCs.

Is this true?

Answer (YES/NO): NO